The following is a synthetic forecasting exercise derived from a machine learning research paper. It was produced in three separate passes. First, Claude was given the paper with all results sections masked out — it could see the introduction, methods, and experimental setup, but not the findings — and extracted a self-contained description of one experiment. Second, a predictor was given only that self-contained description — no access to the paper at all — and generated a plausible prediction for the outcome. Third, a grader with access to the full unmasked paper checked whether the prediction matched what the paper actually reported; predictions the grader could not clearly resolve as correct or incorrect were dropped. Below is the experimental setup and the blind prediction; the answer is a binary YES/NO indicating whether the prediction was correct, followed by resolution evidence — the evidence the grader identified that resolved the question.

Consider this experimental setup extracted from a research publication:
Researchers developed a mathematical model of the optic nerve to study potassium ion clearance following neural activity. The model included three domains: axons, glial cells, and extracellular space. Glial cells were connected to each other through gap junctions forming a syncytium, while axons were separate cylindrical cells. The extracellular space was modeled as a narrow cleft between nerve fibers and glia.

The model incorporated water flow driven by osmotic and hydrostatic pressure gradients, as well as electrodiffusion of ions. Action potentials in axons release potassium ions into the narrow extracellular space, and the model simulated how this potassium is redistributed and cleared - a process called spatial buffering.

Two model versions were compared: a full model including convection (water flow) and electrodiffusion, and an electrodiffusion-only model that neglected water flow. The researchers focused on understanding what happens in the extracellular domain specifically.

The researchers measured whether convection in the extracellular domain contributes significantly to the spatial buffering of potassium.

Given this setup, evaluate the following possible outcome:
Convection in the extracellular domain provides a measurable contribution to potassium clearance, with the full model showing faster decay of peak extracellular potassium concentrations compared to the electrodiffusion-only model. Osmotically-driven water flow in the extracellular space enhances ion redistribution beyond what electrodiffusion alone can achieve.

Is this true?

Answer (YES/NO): NO